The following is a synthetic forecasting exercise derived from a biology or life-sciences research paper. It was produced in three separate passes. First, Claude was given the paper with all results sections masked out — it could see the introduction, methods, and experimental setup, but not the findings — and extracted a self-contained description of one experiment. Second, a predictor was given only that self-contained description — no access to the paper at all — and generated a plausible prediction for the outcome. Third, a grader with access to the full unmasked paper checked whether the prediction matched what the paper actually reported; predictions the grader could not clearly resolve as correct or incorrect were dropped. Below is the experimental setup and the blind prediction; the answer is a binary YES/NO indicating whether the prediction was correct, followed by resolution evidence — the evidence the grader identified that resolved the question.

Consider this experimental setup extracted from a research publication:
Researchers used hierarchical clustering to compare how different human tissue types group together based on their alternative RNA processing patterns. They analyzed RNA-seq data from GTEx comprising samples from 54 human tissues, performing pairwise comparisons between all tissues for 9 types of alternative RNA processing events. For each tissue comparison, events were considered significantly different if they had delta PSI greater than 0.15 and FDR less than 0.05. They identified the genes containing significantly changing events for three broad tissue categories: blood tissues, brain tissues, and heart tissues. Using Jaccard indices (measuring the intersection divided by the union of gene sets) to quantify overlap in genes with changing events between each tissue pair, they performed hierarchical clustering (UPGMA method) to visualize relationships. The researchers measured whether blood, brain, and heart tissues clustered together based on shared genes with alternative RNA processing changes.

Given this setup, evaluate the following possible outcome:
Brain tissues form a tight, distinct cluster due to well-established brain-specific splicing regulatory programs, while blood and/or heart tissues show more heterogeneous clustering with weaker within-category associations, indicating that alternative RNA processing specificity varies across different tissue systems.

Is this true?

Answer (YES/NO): NO